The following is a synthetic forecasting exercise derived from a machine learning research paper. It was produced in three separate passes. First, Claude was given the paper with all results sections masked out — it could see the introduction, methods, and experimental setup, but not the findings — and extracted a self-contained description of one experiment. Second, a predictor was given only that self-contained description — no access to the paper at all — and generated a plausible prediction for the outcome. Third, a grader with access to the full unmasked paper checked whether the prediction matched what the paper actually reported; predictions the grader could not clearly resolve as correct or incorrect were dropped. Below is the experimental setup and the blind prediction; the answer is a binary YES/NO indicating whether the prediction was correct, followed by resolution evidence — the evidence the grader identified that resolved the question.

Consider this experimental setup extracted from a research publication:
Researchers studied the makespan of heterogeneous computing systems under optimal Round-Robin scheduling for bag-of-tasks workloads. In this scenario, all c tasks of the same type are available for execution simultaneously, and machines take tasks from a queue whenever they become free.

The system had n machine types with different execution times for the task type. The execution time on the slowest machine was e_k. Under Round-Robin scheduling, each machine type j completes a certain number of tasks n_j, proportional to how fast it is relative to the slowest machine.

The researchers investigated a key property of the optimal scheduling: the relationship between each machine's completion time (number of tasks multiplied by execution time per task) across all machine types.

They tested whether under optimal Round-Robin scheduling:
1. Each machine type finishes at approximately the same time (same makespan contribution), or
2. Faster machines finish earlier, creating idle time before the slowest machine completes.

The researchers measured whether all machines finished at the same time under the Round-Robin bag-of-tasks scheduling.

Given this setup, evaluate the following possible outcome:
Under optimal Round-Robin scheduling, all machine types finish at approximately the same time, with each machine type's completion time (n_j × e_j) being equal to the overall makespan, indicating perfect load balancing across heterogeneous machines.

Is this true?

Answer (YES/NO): YES